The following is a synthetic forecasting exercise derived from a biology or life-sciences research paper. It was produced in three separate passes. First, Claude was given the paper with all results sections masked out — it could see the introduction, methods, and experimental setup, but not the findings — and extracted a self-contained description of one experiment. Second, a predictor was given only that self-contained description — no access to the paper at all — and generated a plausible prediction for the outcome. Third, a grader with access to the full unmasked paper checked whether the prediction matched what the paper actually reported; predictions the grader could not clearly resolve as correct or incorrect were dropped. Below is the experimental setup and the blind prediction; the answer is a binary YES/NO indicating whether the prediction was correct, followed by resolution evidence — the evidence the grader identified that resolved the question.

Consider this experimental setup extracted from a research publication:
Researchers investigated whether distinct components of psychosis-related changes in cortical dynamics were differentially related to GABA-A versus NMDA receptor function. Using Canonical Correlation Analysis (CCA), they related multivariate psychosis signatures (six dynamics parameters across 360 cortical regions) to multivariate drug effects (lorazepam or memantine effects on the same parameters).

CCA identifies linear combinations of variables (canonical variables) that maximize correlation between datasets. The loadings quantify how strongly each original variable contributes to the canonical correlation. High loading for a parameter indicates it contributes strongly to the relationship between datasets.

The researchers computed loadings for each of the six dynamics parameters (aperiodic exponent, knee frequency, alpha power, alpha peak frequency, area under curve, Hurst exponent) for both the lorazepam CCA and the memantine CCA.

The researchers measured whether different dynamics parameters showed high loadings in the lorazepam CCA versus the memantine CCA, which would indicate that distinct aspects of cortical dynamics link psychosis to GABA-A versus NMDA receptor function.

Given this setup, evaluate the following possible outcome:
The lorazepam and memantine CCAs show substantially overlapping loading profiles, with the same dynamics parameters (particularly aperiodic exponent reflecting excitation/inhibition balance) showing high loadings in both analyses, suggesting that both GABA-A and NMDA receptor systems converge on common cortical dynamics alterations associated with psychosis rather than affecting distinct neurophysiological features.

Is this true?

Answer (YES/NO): NO